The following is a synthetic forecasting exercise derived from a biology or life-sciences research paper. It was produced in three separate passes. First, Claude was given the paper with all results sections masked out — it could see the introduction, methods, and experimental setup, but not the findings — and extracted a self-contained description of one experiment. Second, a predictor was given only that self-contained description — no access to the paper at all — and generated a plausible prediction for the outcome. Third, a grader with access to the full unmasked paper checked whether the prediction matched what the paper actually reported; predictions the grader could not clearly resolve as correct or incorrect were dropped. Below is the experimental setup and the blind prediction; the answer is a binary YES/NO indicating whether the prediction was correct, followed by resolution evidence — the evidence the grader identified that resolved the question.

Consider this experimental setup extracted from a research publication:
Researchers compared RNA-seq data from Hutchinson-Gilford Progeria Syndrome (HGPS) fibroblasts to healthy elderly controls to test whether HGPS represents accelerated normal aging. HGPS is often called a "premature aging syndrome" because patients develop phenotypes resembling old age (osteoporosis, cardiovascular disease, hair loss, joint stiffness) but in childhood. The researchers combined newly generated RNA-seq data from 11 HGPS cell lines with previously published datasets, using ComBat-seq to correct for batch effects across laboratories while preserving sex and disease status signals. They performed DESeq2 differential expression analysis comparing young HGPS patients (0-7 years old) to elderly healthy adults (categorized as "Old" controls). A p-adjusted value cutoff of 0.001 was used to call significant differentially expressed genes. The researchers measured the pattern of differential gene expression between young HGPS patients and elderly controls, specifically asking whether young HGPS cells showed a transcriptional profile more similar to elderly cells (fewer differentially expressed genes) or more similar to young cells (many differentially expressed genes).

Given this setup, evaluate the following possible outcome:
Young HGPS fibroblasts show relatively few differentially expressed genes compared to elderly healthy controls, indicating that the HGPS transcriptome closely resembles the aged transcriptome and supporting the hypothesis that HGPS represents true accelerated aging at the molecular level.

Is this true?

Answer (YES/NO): NO